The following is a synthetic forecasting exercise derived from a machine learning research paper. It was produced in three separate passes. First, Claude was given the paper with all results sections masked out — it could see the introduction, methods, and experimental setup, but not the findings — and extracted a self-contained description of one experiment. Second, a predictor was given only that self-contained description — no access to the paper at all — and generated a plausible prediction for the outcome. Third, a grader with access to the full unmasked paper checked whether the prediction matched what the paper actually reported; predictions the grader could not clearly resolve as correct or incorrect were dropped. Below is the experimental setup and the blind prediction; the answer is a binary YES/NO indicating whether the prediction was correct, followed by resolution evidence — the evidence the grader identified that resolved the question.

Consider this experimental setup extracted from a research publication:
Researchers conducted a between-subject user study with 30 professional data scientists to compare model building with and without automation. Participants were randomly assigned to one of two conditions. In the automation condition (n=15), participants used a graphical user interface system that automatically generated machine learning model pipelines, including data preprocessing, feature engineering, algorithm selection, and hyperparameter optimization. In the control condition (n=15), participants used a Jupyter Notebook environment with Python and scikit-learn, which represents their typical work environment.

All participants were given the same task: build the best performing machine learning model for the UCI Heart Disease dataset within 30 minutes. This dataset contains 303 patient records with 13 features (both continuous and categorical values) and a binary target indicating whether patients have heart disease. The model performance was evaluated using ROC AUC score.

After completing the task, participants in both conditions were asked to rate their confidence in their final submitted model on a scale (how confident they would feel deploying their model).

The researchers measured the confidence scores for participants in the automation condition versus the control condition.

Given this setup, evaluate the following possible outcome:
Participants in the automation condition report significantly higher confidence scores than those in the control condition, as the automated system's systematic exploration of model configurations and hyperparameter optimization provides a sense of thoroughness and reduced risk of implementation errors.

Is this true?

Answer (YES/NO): NO